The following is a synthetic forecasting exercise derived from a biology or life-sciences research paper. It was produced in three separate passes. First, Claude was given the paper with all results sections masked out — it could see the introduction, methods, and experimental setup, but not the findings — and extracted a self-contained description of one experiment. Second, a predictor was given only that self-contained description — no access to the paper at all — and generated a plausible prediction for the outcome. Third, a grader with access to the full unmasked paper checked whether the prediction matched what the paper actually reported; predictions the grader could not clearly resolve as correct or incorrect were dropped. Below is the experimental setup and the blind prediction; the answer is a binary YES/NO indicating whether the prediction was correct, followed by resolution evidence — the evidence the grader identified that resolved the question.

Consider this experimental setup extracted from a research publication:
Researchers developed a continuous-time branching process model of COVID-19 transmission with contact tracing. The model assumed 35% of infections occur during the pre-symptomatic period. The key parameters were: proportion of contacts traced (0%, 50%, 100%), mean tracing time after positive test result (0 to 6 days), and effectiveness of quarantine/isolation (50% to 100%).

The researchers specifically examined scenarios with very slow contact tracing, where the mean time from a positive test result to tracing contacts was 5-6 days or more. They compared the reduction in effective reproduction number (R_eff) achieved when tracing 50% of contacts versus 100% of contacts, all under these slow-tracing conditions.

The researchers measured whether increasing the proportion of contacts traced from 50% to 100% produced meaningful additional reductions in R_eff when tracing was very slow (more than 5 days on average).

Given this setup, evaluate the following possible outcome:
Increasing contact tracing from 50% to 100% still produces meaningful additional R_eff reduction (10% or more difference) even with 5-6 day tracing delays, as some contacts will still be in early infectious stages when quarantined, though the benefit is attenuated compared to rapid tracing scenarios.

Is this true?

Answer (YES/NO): NO